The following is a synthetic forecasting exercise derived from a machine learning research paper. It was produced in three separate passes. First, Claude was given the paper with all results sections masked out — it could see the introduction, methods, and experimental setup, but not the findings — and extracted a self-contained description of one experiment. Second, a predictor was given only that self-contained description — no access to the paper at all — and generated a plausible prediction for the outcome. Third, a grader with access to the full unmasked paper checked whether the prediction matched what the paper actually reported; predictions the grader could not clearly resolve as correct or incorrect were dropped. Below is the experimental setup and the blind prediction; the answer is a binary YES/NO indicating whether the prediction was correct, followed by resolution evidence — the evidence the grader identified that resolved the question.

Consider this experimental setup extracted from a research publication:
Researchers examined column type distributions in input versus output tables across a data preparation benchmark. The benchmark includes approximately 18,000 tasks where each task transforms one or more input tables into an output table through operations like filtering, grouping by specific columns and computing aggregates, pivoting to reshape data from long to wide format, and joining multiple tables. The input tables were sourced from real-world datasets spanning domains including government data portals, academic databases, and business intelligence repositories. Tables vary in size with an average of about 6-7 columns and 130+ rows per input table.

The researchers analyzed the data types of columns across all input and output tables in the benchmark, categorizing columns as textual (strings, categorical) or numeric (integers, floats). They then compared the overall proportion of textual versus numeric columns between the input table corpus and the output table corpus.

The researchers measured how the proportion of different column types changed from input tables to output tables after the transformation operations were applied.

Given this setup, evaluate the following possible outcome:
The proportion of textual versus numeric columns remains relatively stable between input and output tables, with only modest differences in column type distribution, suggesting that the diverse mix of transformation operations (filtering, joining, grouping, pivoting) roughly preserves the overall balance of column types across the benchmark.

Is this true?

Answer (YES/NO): NO